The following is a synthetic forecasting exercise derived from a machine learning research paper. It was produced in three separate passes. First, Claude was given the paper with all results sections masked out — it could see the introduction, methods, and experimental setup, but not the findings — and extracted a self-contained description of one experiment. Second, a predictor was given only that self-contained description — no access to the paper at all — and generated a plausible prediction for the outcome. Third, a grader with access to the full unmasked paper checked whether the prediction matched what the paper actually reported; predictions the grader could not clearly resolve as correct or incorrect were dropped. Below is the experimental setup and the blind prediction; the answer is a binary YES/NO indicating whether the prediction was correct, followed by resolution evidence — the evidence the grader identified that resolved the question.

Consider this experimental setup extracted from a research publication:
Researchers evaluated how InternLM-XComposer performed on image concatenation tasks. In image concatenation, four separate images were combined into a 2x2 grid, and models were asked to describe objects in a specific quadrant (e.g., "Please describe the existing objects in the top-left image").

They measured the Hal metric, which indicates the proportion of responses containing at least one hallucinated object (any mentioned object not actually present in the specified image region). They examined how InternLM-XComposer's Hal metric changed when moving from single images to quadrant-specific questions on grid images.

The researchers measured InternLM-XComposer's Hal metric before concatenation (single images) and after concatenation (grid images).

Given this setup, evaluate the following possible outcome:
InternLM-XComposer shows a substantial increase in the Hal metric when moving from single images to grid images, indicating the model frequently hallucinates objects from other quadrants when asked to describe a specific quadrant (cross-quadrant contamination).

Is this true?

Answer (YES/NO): NO